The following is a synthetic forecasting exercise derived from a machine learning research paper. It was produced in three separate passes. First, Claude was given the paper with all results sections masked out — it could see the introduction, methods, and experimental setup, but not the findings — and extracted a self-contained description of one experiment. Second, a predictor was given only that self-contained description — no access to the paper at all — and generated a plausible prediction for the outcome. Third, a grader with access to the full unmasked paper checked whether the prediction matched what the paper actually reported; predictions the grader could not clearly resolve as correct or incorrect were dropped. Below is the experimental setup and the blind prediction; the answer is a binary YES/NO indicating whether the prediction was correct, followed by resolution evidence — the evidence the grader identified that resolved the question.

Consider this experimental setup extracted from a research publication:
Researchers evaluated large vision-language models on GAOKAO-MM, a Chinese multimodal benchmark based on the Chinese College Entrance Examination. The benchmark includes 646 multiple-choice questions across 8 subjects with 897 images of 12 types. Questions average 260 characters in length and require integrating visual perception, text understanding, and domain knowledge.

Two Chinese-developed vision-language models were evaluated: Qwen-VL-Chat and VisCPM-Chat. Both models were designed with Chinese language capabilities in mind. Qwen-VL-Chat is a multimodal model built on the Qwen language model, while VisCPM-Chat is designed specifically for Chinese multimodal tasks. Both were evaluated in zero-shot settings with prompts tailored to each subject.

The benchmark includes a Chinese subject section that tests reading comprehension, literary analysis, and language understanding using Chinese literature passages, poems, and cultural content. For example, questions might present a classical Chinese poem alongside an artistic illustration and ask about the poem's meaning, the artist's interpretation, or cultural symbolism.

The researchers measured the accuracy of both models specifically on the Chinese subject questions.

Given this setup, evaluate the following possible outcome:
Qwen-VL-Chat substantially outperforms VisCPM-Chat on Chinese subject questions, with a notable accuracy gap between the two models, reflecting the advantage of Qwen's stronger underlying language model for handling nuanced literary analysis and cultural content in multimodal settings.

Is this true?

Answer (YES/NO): NO